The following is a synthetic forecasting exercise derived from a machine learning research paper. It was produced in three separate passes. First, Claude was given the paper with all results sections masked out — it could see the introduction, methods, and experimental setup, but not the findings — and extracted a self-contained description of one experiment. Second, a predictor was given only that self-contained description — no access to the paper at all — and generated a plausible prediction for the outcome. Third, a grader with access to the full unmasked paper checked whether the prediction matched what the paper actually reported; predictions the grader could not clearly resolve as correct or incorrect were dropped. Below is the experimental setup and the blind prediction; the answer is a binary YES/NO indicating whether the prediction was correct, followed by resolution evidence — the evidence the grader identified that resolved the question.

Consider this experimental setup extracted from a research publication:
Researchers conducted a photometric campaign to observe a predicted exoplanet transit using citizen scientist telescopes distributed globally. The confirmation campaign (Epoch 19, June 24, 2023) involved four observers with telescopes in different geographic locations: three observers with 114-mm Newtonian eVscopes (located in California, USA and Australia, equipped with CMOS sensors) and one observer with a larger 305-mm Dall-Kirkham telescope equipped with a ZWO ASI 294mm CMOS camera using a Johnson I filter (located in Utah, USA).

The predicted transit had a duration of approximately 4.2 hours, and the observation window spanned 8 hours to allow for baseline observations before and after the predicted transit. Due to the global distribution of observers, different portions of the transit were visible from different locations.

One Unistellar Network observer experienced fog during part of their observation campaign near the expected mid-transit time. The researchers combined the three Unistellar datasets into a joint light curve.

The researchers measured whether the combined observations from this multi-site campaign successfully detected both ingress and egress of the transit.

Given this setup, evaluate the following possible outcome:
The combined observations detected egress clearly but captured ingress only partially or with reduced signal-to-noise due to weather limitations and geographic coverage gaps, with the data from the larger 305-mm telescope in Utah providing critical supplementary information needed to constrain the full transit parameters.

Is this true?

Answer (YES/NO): NO